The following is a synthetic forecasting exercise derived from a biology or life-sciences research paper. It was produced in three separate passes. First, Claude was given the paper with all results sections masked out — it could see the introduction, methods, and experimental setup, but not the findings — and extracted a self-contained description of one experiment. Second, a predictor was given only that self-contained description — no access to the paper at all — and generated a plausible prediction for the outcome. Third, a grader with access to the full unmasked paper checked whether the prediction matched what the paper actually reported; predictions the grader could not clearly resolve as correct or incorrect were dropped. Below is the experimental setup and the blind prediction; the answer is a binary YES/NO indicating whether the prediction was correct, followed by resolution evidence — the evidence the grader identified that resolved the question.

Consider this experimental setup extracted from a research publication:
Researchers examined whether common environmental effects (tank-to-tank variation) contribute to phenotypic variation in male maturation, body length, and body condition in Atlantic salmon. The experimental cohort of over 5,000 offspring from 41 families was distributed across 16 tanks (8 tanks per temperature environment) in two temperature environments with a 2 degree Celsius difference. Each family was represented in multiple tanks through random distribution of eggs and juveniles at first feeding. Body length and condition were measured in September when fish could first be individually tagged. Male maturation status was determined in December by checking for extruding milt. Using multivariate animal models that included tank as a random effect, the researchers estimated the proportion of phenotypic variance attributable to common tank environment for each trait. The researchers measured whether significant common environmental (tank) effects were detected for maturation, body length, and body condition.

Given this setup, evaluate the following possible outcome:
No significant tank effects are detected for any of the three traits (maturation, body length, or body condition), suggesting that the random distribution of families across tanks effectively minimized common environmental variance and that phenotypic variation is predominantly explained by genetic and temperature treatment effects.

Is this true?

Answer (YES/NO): NO